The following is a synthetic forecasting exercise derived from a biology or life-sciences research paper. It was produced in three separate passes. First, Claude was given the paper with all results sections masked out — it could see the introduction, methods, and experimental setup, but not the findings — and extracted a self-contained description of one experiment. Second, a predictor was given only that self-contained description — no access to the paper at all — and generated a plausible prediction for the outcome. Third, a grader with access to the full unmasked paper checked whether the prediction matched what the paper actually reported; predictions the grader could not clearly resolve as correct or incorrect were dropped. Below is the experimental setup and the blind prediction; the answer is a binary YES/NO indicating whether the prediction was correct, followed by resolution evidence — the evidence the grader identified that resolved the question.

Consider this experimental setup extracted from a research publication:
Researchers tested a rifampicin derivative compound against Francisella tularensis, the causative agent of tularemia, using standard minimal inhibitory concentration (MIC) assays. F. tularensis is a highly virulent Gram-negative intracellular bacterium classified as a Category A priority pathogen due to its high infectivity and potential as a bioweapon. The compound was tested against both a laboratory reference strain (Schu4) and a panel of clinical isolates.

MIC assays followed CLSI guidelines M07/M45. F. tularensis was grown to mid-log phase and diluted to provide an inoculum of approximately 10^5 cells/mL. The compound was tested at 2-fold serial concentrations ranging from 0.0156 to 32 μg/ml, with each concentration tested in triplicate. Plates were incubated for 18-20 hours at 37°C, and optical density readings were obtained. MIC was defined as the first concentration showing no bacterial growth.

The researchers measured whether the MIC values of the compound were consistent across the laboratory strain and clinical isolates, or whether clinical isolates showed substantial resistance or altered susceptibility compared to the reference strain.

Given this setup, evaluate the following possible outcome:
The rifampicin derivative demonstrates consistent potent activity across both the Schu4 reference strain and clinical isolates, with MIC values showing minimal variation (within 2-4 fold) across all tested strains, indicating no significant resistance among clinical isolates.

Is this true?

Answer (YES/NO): NO